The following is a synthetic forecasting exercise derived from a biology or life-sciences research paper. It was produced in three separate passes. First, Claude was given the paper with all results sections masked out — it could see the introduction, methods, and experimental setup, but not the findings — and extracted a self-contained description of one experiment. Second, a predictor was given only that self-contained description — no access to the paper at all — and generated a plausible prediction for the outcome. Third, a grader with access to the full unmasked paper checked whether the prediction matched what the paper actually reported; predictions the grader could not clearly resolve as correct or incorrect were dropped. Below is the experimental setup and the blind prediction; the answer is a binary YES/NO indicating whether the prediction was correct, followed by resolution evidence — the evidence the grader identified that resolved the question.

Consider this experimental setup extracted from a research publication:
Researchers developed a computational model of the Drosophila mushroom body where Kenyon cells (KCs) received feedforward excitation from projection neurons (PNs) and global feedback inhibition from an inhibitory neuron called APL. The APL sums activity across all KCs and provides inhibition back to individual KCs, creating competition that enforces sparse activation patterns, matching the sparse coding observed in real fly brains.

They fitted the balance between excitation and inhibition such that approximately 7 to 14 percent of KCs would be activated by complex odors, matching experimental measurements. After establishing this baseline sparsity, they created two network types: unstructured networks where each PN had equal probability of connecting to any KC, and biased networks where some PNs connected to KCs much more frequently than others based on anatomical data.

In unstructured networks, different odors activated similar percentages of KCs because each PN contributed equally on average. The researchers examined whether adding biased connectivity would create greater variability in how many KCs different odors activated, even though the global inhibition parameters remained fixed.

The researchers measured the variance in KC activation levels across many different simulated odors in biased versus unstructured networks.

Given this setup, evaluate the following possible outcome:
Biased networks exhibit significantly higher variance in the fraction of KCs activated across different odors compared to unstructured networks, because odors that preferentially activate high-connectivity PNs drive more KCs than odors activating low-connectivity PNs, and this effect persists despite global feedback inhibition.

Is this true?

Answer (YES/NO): YES